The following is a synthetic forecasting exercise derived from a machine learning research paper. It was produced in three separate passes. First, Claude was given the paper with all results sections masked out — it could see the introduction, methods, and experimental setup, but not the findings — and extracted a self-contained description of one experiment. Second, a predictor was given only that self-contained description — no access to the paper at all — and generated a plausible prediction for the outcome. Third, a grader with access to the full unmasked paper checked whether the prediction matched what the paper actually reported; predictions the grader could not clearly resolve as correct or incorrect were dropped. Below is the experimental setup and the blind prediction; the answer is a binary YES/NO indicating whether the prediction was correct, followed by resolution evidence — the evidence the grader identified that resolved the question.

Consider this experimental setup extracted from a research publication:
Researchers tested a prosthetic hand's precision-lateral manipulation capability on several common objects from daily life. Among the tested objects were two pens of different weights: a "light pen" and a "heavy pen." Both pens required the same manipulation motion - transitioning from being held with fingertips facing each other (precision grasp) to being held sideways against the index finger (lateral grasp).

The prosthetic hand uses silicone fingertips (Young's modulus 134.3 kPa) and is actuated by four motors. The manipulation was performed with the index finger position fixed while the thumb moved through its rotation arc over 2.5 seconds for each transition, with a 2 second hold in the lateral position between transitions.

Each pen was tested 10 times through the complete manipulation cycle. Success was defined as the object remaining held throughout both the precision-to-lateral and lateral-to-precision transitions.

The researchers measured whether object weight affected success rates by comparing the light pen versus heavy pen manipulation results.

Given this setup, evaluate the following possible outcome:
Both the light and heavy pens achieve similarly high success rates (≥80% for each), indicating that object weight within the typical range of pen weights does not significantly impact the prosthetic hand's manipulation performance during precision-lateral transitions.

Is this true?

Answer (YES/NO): NO